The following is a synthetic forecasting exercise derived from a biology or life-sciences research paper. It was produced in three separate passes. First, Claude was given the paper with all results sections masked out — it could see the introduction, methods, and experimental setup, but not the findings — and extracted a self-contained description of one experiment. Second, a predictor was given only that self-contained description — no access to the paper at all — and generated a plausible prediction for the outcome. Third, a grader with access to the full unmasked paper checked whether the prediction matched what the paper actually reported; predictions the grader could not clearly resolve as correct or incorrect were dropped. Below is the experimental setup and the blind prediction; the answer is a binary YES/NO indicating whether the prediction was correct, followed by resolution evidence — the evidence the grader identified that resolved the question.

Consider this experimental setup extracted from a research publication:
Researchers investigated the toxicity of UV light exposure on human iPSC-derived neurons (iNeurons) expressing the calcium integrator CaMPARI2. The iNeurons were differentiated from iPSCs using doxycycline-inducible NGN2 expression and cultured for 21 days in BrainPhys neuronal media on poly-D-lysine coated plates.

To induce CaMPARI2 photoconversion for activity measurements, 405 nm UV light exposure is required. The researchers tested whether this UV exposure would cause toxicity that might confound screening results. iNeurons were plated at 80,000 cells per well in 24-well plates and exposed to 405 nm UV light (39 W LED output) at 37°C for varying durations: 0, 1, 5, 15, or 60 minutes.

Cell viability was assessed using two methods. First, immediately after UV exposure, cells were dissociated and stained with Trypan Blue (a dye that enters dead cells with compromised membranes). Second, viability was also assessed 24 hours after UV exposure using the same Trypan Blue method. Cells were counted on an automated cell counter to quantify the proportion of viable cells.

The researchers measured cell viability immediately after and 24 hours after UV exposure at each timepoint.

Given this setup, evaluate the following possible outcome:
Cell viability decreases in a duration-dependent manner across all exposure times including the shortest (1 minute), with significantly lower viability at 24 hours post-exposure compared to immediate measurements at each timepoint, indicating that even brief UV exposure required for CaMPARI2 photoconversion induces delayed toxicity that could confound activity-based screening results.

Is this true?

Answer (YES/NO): NO